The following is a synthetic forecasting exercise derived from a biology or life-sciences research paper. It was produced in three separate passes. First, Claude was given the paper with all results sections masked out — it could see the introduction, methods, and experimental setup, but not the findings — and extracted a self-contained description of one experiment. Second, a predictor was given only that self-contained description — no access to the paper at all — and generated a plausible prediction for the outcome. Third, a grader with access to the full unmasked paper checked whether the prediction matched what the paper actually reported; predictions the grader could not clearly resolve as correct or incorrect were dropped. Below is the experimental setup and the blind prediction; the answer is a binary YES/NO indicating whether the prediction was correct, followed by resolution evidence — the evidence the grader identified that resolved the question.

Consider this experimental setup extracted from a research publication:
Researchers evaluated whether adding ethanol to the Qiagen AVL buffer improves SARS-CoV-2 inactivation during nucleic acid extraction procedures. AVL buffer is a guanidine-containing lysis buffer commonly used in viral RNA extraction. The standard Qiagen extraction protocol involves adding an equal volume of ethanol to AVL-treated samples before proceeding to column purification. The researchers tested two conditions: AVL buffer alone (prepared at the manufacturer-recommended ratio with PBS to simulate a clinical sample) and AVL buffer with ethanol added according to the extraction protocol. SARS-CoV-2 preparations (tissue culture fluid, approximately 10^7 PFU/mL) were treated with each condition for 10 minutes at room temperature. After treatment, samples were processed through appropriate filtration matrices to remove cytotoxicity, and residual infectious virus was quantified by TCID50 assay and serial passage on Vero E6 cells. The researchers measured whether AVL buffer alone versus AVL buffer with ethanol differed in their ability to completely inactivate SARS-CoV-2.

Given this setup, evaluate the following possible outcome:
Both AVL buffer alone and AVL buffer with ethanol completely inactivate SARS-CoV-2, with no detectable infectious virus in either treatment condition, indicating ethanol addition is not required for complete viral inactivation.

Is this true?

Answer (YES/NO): NO